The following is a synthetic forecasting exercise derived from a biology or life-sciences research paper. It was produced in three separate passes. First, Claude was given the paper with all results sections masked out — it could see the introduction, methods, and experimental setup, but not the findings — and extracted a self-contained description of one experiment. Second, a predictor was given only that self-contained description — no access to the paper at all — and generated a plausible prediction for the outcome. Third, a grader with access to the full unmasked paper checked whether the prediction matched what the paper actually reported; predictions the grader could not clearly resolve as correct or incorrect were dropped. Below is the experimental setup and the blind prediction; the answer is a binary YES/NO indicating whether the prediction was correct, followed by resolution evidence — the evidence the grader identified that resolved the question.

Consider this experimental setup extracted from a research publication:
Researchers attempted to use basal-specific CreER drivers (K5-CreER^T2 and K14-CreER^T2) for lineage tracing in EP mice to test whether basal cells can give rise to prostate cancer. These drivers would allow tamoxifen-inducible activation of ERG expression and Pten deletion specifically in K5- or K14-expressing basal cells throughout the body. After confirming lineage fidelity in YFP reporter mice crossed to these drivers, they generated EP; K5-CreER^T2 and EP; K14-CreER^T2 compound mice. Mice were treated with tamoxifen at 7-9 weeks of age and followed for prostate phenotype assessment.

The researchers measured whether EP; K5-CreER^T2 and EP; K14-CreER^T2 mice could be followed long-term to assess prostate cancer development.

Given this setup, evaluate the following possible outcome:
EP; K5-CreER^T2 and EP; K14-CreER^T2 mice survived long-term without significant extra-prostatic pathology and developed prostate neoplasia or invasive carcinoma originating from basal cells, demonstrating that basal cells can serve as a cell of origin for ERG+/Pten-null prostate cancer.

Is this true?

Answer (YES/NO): NO